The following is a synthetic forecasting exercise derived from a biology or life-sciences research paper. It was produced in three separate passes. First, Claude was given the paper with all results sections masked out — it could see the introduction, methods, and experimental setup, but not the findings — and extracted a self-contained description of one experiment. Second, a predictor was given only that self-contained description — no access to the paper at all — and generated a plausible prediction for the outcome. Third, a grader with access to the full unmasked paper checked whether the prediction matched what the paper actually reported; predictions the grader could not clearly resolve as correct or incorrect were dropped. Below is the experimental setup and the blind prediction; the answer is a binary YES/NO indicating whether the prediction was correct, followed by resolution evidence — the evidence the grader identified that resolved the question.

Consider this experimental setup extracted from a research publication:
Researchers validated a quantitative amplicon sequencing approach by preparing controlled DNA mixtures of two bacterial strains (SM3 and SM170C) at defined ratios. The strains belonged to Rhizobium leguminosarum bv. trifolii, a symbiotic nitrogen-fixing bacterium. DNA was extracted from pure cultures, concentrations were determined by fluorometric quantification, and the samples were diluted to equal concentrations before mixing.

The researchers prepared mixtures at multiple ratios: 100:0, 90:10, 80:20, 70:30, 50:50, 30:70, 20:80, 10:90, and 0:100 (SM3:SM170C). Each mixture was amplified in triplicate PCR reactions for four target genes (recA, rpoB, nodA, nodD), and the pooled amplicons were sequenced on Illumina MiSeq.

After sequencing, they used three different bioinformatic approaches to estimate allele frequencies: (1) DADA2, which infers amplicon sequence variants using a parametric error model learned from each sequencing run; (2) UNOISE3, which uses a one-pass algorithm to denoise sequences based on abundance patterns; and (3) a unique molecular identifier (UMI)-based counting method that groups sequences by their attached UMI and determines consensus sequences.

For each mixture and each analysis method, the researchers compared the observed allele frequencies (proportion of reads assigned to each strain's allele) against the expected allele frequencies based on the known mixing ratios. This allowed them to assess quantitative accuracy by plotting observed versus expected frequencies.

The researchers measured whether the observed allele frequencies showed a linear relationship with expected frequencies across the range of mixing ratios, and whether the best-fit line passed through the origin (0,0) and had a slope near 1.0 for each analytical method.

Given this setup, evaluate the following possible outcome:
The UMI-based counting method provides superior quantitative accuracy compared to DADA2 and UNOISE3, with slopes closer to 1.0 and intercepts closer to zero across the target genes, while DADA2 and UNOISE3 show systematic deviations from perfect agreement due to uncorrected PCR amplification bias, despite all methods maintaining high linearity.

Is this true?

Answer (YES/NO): NO